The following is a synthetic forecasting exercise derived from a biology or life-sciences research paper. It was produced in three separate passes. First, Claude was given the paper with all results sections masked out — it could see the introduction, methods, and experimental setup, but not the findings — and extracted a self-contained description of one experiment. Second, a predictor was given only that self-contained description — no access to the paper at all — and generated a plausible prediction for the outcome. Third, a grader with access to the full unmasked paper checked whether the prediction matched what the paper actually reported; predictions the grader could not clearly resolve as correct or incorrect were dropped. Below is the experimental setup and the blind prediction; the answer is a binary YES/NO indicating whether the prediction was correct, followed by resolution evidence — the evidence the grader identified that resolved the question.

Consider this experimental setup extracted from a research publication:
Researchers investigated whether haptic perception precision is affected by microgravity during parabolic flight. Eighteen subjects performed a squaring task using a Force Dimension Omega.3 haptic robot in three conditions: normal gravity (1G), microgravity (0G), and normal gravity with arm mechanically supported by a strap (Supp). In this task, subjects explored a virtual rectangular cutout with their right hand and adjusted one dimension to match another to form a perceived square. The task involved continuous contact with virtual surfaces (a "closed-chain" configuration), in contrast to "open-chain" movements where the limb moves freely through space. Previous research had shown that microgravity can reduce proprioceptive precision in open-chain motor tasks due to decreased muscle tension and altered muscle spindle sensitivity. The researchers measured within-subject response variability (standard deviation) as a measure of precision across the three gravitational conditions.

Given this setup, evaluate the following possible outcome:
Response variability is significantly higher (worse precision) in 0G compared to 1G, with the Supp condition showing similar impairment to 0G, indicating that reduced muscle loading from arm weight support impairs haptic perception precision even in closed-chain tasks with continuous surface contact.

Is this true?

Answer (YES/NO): NO